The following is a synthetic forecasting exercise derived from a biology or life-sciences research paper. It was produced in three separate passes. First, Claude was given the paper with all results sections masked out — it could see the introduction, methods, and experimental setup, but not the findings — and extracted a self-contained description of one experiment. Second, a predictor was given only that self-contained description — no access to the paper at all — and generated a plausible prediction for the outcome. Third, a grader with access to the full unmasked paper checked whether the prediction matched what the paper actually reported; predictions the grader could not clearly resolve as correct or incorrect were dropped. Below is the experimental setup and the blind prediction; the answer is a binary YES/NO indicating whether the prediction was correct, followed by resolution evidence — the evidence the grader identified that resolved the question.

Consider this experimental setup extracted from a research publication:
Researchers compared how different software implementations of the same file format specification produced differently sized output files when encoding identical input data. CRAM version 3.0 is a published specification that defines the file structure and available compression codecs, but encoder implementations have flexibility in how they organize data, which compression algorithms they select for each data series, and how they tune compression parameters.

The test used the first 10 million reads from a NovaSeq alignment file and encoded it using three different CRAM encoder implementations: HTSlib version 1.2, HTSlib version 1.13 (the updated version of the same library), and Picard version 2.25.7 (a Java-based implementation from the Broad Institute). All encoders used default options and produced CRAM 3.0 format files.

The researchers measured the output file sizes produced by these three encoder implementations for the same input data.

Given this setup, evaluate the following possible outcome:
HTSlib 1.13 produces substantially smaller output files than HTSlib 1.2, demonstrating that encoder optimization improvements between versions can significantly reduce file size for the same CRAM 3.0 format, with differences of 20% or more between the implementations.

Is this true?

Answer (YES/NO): NO